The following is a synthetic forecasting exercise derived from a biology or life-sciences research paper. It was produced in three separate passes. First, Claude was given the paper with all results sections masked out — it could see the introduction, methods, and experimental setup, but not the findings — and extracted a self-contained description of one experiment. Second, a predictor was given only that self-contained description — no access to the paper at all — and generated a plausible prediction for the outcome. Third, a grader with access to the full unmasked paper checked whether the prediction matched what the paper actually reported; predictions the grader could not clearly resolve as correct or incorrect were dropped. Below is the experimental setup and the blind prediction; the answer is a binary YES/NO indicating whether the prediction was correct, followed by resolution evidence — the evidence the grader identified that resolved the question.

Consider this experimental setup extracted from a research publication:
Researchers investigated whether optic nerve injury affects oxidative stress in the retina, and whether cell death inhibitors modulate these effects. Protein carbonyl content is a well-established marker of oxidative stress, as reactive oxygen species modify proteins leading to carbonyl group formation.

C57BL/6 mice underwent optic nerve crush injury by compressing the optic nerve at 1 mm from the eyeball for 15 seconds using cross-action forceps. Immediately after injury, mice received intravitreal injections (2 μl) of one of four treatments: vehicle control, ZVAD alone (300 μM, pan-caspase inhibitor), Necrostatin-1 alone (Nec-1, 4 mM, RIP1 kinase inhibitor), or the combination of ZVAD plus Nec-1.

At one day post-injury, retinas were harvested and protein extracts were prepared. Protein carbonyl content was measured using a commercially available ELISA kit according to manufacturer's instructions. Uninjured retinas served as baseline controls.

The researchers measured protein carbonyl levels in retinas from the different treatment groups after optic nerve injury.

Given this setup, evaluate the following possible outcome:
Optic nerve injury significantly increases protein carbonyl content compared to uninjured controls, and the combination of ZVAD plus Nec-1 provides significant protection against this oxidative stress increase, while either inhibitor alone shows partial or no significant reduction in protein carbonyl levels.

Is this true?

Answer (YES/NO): NO